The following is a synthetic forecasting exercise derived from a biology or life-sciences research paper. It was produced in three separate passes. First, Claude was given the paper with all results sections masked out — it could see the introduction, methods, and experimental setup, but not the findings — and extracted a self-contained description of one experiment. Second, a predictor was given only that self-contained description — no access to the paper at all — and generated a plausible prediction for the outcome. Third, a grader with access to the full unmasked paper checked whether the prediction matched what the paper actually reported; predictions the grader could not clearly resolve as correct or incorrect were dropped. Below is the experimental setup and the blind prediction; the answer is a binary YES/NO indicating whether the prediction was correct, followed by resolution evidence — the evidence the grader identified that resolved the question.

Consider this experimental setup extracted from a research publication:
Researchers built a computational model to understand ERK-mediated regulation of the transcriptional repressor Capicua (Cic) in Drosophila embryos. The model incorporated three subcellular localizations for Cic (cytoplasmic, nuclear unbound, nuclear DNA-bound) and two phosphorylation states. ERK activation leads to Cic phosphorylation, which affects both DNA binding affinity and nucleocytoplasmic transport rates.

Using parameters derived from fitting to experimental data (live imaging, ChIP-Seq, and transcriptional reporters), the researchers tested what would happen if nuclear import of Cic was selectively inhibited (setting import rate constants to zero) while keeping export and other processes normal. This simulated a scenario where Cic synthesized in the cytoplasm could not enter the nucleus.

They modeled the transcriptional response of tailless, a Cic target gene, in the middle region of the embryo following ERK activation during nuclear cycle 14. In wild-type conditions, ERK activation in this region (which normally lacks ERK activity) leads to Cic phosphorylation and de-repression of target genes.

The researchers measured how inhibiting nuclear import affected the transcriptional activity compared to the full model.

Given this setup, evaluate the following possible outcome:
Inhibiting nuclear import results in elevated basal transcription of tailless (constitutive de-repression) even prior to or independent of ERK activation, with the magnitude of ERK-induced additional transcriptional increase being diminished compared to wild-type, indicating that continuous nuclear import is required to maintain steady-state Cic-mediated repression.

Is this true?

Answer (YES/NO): NO